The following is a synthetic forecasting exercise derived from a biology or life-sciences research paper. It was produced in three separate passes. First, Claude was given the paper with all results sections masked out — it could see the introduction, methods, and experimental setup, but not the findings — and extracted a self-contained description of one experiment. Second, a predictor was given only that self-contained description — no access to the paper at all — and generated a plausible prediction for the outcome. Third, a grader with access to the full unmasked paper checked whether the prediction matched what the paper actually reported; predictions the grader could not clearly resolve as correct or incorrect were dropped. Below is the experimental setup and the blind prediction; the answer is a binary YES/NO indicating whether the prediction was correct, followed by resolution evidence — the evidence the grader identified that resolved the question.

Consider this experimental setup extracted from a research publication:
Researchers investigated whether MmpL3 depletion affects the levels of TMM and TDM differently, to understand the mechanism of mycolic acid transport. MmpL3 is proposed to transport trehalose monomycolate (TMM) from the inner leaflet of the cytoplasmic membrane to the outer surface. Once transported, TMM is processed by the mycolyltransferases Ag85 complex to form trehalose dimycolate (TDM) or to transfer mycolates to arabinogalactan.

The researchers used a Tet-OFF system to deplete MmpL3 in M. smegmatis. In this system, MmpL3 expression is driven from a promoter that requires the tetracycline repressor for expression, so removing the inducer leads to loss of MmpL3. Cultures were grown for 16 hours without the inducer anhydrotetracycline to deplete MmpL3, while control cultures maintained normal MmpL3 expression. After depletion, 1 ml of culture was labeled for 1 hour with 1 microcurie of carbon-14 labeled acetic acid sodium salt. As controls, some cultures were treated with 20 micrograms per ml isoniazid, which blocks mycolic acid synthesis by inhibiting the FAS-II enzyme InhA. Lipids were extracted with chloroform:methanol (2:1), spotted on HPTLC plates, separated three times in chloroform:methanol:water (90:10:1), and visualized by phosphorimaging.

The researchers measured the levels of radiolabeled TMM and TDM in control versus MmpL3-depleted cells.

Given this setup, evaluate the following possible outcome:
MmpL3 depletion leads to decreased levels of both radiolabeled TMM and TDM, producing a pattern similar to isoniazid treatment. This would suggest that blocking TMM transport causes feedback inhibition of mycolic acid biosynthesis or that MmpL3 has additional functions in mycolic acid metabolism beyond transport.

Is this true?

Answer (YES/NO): NO